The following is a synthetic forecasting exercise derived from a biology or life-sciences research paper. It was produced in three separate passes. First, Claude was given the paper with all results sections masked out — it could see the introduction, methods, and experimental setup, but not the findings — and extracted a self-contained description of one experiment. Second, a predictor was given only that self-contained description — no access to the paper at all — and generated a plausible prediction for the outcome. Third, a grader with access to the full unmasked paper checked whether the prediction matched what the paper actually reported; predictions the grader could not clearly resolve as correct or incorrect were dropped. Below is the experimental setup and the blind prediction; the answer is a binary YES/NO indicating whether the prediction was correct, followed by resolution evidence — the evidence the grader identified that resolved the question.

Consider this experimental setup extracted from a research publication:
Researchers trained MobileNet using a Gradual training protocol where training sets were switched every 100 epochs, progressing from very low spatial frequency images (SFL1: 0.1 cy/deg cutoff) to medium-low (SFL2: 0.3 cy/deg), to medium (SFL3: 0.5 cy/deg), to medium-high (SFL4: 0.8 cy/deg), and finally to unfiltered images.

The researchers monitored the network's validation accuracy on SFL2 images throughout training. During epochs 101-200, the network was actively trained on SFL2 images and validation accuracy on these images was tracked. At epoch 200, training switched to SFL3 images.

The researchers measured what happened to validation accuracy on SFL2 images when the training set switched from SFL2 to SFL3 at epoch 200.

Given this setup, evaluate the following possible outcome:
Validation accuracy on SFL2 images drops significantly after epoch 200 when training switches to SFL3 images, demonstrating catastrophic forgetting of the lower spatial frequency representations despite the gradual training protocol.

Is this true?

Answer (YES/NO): NO